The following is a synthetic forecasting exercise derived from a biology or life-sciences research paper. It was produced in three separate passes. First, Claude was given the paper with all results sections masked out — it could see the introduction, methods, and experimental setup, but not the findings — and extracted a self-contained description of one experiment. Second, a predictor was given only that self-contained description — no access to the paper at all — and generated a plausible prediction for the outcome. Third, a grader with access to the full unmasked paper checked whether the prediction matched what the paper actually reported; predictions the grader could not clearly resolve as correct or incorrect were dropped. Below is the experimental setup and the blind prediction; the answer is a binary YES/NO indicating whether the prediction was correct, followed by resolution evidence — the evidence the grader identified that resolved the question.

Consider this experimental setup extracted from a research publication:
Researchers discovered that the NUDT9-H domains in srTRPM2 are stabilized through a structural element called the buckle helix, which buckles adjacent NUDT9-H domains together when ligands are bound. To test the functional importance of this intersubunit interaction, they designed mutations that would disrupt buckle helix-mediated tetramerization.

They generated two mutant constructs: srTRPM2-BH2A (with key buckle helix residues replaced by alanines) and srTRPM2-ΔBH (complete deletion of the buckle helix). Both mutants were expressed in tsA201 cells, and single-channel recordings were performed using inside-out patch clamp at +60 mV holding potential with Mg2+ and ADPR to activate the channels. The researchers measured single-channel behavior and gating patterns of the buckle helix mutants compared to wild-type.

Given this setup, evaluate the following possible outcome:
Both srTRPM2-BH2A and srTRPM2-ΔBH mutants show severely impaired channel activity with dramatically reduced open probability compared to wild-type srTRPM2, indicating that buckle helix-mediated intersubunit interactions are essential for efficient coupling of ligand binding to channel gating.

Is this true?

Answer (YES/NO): NO